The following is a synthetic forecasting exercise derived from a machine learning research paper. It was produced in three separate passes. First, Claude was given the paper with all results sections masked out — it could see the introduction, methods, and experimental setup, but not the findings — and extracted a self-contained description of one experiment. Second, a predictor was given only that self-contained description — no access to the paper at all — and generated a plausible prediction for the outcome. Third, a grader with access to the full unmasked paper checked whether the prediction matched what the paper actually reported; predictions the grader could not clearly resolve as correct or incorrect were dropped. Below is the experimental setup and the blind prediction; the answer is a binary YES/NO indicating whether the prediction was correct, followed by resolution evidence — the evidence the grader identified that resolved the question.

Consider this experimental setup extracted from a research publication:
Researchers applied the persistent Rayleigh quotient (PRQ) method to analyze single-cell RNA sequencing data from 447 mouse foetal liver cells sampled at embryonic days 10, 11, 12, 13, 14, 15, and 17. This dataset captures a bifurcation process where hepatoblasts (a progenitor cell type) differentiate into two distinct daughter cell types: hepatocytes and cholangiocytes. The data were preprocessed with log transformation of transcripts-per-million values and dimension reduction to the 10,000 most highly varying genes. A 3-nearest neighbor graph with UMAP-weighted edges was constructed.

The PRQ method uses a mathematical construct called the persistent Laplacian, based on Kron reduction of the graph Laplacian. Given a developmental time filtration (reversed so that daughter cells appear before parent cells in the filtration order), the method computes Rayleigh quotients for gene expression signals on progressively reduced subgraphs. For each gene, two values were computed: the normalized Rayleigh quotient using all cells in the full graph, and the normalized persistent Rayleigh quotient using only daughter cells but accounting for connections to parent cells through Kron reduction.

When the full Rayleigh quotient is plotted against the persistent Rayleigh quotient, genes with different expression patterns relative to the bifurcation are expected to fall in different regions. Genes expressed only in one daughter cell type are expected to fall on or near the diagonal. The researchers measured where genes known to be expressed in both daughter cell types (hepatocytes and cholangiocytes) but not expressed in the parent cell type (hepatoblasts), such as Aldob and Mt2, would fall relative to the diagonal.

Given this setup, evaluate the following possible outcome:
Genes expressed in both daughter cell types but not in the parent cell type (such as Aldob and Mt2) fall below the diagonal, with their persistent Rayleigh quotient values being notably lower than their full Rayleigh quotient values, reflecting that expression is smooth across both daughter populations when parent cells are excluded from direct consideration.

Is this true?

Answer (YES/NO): YES